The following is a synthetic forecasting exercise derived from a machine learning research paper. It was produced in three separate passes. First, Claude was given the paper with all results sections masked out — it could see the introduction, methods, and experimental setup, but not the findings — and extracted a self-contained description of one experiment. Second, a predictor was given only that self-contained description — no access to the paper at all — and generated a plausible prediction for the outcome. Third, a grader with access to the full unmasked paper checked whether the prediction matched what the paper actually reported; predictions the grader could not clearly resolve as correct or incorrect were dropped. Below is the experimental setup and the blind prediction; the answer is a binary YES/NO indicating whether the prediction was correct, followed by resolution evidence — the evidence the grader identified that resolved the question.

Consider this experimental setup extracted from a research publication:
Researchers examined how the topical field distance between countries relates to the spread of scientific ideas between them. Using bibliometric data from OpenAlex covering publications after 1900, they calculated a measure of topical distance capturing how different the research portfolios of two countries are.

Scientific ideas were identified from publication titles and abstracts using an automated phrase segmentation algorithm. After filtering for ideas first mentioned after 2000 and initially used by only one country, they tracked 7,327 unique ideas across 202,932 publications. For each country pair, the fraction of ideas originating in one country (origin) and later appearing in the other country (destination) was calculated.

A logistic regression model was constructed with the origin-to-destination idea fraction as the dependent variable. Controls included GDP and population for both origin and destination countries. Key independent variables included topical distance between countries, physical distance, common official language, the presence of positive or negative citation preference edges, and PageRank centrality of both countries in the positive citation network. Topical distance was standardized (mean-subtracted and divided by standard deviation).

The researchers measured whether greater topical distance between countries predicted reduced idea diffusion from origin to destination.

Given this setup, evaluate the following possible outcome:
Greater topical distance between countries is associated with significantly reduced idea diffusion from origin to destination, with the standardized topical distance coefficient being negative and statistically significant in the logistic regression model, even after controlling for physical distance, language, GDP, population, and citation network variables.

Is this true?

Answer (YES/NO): YES